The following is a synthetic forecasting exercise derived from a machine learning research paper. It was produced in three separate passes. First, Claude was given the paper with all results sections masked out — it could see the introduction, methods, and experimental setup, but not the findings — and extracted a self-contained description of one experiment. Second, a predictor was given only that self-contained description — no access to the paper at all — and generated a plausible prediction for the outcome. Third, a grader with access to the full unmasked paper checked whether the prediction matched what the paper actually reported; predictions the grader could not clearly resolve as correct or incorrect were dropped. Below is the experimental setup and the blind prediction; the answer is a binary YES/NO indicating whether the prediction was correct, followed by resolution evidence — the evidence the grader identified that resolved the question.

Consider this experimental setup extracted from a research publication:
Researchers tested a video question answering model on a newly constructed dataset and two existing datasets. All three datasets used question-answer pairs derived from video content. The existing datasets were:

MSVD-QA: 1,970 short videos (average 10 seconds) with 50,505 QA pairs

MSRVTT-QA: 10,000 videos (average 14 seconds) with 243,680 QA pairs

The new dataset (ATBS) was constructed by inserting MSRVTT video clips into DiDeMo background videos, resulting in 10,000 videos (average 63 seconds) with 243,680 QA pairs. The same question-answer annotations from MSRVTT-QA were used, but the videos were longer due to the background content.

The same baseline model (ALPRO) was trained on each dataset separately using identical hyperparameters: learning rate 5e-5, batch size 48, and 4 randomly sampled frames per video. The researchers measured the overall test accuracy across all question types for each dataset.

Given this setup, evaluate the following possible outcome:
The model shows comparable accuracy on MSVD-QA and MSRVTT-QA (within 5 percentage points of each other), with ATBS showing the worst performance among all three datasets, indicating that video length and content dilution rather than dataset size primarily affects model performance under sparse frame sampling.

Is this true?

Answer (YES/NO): YES